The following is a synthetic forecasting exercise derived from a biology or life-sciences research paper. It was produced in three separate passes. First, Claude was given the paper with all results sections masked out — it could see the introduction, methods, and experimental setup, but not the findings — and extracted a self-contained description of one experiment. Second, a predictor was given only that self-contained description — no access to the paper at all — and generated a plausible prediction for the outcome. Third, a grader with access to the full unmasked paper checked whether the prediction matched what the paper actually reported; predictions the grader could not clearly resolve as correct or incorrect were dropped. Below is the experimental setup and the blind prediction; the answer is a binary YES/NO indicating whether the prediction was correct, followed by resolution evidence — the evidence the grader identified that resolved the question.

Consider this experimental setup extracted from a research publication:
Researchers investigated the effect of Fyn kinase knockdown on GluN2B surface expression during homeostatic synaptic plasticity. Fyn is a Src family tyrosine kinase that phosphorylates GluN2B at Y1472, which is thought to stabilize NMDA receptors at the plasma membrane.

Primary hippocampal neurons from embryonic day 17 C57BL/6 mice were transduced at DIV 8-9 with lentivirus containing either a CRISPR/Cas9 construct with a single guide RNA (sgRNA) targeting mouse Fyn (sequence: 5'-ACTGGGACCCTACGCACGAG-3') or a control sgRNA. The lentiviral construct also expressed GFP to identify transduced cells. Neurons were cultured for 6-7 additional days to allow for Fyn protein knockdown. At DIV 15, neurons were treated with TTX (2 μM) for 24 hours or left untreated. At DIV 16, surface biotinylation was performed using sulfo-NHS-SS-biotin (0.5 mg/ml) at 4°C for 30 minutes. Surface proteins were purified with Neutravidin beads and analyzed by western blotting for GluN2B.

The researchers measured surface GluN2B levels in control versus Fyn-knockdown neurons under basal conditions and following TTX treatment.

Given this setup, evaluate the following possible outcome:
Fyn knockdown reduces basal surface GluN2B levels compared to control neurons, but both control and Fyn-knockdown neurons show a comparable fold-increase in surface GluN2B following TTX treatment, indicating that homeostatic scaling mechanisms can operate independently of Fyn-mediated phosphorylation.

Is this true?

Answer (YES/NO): NO